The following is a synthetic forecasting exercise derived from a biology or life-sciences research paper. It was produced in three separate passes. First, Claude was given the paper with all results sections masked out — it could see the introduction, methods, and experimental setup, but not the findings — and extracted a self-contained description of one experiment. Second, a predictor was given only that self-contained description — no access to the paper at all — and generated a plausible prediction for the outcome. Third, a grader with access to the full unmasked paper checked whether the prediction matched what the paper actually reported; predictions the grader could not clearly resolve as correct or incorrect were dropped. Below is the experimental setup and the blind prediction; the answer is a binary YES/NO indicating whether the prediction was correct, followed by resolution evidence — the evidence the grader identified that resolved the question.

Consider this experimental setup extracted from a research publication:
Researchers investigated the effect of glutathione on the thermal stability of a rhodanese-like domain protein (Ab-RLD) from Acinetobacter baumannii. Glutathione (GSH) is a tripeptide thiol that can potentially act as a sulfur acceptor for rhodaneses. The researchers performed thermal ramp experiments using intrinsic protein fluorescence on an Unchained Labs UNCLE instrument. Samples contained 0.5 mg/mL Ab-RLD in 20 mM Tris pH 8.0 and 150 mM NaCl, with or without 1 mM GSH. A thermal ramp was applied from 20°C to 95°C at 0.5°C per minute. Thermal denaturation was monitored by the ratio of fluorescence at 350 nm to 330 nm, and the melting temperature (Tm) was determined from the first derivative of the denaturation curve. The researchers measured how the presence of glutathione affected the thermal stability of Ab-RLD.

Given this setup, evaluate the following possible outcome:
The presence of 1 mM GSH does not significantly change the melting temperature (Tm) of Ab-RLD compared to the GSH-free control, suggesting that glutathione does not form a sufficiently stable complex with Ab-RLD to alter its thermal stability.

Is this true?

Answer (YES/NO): NO